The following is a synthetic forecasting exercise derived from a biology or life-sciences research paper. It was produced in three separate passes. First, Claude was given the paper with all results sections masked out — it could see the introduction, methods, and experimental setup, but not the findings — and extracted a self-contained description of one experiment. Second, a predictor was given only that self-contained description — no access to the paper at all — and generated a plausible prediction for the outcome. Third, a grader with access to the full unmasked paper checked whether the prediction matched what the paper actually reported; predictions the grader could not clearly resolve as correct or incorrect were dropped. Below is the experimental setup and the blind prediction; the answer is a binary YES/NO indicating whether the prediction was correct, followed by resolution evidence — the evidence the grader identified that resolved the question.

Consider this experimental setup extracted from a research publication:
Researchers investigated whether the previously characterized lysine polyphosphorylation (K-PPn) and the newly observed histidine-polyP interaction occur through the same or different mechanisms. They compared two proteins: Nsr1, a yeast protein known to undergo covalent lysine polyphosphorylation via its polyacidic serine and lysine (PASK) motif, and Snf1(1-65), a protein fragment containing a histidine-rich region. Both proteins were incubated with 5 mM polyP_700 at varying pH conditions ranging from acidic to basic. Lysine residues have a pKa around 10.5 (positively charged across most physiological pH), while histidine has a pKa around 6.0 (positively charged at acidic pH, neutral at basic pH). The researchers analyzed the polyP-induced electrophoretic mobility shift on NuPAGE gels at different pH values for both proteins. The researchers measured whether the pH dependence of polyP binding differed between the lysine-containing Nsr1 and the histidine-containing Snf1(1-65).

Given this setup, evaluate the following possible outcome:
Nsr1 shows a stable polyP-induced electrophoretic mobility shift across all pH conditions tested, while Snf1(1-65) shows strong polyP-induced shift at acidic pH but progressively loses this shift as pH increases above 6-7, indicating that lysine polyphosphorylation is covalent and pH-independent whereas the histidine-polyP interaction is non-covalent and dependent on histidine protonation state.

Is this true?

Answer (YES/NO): NO